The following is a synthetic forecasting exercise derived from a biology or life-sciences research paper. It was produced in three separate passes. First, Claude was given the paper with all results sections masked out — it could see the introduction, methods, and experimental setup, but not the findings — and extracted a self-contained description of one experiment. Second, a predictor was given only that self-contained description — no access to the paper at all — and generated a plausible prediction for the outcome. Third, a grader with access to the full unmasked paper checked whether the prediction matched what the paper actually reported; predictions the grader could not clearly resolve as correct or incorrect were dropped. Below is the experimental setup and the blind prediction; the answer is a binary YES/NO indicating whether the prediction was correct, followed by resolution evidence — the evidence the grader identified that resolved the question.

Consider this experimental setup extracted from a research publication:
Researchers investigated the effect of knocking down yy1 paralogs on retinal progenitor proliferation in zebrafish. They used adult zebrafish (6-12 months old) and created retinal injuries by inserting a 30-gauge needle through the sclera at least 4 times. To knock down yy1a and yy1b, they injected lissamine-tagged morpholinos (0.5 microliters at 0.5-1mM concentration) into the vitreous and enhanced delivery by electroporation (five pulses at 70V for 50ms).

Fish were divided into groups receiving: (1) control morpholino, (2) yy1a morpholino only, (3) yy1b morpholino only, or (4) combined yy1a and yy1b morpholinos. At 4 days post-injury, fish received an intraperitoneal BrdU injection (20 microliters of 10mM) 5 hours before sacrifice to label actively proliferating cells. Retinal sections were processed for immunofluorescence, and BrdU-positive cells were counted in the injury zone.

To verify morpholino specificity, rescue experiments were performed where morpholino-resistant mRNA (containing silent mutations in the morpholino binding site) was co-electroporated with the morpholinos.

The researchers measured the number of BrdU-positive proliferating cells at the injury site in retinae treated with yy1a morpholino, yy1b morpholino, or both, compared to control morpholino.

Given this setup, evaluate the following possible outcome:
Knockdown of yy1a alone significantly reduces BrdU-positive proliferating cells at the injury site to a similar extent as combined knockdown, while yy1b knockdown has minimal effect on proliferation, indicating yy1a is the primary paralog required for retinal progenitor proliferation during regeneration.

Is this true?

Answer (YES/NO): NO